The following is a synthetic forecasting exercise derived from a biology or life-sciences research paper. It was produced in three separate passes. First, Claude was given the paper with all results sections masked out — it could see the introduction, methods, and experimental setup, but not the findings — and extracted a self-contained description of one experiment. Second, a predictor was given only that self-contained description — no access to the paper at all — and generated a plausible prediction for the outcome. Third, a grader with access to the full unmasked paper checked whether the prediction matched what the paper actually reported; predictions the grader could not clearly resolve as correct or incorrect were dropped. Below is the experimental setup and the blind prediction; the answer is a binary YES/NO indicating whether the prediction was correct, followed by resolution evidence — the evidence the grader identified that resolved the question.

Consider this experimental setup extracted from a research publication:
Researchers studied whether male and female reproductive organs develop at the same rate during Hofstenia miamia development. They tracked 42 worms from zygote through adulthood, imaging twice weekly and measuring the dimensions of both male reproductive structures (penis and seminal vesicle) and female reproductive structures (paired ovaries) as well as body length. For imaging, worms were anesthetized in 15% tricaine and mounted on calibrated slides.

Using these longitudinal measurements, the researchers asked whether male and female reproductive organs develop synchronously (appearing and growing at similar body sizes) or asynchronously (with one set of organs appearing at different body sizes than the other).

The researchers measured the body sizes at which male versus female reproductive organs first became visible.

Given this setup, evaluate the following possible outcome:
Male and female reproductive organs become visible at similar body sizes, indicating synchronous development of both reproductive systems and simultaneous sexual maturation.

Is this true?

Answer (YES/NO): NO